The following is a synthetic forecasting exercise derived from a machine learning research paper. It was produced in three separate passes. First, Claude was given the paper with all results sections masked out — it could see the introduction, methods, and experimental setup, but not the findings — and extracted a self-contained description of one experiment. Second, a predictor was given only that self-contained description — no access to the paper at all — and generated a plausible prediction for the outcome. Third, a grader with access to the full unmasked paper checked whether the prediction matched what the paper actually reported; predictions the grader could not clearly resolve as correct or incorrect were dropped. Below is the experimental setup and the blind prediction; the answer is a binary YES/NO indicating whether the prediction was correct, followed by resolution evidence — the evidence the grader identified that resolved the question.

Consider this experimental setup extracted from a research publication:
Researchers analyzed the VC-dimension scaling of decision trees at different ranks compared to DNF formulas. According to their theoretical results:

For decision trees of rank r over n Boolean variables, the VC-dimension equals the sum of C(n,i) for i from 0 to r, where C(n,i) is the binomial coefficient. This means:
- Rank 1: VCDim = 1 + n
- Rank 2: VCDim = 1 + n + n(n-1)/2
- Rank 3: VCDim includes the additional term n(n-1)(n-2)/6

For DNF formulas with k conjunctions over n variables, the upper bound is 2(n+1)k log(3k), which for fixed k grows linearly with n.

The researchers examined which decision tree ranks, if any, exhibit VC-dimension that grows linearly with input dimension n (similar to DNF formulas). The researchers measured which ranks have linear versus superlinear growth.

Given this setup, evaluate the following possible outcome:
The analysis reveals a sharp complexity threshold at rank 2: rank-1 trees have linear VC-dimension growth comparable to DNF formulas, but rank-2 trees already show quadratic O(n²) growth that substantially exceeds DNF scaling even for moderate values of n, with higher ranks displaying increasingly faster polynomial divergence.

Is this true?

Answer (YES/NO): NO